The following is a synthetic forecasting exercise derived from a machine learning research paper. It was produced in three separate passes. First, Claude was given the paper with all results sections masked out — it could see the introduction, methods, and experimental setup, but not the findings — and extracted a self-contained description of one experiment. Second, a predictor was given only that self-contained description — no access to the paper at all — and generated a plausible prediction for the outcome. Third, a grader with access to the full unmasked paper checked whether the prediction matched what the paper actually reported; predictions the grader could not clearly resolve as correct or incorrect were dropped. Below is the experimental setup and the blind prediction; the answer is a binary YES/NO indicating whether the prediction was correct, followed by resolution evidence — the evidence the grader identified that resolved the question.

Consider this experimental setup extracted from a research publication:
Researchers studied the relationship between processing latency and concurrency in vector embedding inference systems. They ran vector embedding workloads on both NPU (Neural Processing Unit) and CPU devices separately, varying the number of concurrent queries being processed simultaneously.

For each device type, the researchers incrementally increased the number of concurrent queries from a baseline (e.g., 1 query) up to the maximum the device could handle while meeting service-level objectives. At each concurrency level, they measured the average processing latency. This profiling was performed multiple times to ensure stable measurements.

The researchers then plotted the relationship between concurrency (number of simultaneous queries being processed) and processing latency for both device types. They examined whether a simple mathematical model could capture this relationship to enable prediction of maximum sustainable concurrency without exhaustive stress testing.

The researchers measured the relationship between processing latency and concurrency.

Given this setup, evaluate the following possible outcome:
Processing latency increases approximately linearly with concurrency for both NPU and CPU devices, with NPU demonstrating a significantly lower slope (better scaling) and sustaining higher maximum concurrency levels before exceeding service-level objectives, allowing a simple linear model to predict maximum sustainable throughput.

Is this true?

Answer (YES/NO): YES